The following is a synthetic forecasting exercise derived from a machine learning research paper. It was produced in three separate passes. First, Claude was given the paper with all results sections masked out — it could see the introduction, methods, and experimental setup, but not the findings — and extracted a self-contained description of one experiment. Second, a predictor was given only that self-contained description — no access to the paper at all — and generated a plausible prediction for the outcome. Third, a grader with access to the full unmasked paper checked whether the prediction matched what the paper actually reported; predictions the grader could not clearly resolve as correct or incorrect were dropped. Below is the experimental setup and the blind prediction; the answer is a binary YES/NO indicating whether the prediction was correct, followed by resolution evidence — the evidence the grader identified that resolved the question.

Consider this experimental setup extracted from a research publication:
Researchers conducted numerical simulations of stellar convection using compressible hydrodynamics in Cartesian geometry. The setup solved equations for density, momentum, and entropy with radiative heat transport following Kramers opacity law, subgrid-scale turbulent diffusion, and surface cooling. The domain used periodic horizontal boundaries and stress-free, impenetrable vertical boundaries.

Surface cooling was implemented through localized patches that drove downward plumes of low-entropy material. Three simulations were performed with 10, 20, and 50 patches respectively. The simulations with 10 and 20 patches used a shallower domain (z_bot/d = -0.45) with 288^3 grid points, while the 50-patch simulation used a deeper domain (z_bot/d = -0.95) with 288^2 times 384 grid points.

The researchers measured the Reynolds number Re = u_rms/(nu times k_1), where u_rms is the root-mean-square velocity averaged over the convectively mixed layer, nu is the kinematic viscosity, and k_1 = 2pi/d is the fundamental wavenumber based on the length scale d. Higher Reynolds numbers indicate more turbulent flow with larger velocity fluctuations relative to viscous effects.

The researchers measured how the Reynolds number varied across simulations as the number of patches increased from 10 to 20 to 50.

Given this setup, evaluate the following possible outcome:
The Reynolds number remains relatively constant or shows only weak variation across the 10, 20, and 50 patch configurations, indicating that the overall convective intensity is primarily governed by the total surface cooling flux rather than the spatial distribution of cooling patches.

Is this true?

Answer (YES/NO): NO